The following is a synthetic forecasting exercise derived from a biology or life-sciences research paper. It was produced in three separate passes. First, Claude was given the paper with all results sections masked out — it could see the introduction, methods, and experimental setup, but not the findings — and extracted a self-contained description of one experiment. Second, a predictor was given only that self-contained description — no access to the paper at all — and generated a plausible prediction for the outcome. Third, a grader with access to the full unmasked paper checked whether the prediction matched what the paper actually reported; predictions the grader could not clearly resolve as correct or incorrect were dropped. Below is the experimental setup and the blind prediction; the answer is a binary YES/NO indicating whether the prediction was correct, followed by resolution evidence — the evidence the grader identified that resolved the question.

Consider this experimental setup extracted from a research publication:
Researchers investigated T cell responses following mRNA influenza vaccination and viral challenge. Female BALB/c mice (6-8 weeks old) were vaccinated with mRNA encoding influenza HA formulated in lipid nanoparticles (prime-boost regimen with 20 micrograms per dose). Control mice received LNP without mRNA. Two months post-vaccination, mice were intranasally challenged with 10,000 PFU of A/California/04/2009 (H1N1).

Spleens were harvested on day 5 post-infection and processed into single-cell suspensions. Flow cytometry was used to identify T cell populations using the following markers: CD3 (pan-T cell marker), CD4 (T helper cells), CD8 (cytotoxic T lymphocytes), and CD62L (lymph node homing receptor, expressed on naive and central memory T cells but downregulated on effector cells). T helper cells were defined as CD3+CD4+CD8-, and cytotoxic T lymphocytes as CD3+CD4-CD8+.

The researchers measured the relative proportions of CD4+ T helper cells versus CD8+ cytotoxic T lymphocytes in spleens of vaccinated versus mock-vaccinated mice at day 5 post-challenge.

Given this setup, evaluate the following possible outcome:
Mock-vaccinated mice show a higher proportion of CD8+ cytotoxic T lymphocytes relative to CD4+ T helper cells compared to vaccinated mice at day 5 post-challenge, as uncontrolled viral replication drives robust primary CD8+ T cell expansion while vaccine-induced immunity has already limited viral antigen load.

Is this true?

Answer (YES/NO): NO